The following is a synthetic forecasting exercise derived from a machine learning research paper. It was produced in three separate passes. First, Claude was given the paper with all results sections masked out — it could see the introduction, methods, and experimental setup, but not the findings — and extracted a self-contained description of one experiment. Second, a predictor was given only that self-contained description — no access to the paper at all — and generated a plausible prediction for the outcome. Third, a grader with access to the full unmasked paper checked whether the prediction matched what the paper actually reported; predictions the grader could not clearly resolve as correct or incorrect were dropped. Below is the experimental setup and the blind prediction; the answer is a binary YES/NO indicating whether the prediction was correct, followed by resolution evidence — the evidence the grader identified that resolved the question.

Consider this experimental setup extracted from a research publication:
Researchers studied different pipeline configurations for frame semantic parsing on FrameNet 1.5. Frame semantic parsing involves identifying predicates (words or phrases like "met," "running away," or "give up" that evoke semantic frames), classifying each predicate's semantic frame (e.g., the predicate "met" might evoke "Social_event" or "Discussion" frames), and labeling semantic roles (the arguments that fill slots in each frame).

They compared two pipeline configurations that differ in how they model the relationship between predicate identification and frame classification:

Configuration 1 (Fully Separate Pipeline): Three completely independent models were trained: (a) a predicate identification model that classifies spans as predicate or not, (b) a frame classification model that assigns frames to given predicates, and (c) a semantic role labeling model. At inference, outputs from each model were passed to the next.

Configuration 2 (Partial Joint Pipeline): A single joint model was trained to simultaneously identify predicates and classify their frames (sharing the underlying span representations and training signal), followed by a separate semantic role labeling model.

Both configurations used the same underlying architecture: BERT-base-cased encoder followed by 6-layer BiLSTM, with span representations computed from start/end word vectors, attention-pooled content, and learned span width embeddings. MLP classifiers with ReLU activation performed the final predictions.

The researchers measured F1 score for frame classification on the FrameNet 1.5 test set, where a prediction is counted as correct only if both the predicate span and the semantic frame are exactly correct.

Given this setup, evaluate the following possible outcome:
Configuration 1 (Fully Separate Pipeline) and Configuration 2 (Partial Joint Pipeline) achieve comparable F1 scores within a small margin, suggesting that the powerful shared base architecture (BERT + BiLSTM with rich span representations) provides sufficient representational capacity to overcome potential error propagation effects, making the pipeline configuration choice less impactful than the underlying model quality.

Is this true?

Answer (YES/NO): NO